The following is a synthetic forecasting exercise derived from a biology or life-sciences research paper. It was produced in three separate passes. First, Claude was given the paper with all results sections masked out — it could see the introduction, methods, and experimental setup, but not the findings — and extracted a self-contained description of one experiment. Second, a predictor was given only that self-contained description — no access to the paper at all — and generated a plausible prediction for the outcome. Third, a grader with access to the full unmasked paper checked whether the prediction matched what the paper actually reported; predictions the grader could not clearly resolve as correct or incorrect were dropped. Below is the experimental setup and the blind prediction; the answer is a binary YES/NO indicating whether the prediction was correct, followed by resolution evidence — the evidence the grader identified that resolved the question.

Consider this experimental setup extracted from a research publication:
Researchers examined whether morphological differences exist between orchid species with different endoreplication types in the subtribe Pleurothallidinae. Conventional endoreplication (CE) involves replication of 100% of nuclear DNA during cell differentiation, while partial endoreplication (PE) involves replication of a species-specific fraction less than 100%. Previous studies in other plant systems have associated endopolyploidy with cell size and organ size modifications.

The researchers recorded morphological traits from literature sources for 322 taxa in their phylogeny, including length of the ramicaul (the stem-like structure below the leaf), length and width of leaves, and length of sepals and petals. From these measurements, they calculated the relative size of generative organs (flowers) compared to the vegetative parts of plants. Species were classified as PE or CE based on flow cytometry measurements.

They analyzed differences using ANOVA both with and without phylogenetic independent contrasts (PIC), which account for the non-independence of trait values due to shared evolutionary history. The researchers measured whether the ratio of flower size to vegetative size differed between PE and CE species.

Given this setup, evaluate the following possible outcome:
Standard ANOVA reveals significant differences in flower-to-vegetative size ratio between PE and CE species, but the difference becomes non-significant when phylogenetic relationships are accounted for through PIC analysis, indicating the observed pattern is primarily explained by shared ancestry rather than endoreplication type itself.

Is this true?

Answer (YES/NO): NO